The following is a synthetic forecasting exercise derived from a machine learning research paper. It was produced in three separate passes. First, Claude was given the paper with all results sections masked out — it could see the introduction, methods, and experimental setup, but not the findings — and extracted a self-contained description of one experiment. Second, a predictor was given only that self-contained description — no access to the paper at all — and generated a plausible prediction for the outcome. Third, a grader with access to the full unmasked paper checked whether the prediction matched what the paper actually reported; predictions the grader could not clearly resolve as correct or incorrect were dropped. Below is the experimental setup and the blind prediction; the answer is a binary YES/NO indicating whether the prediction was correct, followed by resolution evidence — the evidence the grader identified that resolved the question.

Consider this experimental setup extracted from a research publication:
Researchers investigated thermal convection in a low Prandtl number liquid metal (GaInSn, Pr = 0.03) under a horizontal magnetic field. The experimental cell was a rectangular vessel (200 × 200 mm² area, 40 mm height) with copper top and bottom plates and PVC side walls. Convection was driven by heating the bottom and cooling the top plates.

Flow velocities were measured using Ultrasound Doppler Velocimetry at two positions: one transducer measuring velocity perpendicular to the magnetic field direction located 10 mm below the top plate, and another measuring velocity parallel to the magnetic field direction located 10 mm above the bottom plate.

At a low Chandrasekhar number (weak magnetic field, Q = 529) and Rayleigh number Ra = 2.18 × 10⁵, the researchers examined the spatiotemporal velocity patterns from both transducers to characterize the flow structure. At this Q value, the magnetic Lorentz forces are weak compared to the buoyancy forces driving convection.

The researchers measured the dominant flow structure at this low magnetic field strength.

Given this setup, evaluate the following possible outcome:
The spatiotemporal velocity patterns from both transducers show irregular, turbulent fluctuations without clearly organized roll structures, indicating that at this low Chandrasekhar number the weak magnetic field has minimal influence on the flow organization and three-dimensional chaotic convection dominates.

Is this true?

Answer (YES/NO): YES